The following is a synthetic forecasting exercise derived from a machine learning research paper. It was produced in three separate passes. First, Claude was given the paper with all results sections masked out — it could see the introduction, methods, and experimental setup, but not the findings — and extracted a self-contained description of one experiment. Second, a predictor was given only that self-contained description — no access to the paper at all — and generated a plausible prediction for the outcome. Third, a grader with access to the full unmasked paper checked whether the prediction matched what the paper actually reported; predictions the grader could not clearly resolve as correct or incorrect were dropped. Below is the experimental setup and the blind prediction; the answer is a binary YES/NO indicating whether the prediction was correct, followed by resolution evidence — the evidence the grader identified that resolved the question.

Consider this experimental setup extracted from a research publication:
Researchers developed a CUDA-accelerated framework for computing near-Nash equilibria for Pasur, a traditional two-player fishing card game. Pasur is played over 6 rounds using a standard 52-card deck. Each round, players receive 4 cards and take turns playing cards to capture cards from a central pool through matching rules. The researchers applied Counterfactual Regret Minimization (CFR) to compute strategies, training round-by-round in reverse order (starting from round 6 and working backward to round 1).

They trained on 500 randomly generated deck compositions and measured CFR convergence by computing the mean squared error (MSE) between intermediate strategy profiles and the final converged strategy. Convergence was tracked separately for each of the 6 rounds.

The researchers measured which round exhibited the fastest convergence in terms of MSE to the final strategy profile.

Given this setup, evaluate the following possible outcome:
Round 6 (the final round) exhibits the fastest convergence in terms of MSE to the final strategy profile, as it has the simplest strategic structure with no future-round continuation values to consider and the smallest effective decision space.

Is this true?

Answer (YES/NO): YES